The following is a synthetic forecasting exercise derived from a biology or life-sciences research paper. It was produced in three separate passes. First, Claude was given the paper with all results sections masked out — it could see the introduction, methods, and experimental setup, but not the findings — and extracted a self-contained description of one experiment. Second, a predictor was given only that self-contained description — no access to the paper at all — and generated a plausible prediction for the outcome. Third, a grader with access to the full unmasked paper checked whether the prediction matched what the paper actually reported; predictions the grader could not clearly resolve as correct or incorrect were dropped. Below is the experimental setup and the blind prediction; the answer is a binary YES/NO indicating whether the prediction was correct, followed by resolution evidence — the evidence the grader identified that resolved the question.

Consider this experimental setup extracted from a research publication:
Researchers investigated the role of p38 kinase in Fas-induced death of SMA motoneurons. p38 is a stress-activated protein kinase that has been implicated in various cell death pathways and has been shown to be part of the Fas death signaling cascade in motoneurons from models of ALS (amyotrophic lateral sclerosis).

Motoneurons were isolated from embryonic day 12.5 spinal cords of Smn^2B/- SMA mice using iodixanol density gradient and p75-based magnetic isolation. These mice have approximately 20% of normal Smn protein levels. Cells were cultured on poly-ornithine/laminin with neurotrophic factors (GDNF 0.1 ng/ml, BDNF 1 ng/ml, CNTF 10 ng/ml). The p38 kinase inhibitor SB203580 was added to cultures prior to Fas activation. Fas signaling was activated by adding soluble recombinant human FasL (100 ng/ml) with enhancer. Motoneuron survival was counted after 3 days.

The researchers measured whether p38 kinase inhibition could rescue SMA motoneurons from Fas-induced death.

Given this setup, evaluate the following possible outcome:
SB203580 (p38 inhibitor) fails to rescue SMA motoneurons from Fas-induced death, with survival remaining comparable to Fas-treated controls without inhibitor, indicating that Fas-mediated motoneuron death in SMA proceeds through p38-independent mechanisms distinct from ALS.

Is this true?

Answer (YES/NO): NO